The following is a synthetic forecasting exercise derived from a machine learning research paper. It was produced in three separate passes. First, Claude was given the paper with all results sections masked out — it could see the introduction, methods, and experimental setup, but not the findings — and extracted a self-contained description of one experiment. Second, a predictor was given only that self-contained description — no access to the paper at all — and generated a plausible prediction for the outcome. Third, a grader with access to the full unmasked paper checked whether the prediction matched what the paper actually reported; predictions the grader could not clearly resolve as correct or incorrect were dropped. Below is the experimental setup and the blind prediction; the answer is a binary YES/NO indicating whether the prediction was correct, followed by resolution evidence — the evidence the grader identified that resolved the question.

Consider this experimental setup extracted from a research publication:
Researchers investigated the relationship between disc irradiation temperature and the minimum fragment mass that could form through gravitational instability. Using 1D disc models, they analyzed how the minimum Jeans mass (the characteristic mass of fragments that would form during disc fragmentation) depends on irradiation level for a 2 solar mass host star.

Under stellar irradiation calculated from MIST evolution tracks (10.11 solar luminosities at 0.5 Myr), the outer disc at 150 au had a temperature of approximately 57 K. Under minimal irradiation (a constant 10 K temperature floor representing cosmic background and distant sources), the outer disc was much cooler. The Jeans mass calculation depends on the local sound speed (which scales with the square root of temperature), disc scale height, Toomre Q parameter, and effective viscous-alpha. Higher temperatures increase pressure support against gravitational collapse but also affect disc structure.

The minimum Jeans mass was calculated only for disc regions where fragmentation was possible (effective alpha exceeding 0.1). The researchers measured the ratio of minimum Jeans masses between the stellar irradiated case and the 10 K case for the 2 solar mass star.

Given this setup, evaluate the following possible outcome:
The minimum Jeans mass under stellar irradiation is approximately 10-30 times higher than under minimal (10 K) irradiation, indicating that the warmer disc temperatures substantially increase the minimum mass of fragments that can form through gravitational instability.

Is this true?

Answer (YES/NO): NO